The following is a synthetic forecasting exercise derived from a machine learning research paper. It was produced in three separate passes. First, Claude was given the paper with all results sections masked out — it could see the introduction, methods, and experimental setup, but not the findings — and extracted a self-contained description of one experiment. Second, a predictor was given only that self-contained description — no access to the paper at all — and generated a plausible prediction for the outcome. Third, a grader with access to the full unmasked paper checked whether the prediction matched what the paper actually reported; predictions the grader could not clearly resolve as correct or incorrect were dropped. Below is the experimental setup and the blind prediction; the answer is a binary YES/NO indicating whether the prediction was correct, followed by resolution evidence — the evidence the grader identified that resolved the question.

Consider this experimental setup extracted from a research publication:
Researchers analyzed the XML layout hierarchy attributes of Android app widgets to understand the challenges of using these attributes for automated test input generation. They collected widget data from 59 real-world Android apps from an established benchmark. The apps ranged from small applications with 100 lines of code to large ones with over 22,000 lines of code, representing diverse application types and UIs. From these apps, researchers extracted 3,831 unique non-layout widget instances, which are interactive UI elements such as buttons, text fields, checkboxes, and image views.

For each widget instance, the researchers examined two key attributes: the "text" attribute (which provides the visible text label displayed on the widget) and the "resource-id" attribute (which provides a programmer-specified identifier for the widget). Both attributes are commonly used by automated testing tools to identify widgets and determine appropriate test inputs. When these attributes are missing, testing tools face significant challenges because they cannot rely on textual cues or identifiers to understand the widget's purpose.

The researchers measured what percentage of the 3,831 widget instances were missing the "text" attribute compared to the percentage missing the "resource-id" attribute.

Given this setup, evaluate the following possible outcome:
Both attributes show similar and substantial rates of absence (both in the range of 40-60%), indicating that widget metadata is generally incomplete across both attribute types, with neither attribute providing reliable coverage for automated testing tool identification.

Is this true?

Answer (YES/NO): NO